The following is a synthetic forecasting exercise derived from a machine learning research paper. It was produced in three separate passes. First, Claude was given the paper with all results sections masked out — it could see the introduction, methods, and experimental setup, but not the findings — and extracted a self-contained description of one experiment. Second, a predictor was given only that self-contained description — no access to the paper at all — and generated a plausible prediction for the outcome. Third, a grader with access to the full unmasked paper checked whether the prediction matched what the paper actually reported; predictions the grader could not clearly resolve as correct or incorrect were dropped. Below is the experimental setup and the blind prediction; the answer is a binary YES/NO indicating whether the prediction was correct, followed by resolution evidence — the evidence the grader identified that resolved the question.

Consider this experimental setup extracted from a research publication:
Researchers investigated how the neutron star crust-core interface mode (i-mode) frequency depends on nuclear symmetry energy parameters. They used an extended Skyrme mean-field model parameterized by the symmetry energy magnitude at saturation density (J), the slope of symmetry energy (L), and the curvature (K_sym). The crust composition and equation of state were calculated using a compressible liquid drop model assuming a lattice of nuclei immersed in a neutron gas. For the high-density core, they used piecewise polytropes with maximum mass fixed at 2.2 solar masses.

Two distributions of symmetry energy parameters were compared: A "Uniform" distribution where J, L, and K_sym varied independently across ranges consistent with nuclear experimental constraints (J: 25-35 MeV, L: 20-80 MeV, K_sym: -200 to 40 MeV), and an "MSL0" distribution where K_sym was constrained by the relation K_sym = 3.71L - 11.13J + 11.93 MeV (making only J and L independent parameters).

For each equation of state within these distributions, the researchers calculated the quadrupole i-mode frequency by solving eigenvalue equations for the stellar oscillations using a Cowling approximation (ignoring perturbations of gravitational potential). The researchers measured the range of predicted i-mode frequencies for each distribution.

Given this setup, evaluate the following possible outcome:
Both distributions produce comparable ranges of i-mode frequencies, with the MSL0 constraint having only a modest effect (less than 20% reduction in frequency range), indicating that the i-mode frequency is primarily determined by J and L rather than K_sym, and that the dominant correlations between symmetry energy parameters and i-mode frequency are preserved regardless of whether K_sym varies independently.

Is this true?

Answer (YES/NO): NO